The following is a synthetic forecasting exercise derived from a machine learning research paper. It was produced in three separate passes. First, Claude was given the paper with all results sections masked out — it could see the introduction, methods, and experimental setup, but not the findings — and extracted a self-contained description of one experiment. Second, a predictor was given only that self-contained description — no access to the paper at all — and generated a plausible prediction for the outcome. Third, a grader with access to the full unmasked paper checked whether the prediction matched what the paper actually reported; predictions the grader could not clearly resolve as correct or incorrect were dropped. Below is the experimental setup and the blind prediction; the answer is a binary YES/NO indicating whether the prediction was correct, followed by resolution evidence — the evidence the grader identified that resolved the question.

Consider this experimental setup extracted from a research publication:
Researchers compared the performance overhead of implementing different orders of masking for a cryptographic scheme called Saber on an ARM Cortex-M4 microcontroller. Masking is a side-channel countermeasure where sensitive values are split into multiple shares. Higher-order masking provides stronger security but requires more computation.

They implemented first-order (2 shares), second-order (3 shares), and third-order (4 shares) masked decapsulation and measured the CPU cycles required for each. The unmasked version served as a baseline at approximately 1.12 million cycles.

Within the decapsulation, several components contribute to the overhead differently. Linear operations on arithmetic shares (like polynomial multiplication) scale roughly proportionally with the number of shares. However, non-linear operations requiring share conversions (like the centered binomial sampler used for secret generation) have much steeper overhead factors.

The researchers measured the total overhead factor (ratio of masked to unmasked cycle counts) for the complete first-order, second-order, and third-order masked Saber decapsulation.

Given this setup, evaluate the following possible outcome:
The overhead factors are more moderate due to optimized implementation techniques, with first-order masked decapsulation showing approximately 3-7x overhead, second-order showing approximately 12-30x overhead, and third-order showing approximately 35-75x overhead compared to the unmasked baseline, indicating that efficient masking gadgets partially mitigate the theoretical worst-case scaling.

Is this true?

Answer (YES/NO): NO